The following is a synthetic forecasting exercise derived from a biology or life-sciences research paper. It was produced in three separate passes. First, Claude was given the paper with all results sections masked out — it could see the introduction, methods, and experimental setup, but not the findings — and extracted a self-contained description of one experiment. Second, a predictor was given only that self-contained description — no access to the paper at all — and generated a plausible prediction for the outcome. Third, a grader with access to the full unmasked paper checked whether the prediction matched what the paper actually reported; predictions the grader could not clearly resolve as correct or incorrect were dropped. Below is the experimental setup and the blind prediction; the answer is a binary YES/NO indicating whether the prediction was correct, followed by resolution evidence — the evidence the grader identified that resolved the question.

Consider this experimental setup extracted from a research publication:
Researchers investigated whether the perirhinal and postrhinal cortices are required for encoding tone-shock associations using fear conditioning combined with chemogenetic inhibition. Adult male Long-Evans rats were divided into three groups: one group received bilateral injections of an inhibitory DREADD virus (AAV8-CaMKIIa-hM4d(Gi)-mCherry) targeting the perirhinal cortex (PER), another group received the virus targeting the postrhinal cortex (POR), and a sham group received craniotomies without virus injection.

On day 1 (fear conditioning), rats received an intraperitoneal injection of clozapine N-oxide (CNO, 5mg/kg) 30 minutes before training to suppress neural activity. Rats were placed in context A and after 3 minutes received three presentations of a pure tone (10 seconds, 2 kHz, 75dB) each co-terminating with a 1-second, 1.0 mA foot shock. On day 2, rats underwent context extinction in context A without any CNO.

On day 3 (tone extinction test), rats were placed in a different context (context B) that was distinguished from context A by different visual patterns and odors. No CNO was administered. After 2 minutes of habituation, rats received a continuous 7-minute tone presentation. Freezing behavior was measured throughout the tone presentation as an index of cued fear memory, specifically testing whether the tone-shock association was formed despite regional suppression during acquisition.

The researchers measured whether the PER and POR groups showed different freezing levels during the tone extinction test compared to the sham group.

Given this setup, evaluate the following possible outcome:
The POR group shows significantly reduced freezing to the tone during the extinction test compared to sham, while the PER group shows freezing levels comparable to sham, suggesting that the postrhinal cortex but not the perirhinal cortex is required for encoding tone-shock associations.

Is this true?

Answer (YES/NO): NO